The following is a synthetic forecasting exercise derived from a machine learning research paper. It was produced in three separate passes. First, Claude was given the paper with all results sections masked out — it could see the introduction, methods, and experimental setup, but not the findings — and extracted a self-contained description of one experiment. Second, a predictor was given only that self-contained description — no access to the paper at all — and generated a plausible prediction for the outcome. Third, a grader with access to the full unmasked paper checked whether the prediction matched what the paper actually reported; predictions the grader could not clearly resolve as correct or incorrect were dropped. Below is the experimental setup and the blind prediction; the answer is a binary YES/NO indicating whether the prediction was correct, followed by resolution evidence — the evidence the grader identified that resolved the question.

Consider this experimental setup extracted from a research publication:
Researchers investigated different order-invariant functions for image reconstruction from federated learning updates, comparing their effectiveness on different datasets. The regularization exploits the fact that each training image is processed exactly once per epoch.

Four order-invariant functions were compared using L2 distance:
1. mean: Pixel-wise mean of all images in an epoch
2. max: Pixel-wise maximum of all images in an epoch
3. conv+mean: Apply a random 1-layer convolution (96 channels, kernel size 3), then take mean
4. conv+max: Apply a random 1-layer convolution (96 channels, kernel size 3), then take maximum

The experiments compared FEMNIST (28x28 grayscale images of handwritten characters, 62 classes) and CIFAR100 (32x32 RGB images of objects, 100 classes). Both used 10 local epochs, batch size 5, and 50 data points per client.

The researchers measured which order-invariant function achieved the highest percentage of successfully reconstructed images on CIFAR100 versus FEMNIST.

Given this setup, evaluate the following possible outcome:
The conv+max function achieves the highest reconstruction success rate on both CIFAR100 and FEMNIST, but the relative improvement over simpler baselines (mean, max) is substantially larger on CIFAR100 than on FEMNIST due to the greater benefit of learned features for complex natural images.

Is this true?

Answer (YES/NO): NO